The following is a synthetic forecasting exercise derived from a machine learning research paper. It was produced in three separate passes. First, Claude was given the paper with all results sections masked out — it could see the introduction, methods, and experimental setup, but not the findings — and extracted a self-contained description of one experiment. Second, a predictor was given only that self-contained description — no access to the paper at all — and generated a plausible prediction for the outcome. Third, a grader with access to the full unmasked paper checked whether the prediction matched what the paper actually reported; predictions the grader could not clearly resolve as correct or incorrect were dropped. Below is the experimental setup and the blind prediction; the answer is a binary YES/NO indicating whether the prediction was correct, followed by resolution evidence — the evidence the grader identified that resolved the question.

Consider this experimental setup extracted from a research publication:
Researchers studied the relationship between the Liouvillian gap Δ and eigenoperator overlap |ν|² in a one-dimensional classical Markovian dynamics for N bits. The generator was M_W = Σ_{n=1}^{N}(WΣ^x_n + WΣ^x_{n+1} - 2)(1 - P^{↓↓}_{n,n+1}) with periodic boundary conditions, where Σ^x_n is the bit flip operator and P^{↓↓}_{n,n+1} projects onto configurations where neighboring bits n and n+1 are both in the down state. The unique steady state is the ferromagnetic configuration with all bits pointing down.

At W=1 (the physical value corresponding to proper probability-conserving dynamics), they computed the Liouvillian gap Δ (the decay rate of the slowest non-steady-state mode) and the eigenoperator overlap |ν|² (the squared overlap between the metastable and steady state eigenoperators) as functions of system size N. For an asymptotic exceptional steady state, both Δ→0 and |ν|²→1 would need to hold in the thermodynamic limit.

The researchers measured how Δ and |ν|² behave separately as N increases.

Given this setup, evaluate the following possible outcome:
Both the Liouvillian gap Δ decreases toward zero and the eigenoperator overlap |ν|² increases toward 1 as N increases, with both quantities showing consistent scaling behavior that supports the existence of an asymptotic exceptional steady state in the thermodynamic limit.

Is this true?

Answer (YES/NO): NO